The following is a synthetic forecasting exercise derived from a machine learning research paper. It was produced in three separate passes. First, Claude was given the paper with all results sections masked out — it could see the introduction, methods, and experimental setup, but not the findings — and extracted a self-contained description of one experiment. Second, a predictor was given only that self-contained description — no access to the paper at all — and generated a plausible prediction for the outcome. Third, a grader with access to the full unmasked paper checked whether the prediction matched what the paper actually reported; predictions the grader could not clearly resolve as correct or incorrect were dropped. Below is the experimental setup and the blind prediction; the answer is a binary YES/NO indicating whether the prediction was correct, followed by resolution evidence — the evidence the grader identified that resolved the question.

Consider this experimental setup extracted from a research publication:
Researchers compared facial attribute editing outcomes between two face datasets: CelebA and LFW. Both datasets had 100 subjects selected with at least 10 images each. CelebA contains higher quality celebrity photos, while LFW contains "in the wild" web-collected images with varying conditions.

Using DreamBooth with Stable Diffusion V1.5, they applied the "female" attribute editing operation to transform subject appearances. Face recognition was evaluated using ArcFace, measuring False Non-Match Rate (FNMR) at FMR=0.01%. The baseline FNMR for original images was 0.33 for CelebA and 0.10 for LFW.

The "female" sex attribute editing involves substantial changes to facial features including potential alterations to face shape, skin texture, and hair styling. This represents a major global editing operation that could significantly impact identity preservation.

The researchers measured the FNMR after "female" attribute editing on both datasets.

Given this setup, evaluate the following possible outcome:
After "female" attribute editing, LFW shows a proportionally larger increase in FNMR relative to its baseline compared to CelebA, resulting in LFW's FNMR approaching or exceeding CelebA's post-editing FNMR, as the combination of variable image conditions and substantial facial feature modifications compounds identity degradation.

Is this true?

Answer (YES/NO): YES